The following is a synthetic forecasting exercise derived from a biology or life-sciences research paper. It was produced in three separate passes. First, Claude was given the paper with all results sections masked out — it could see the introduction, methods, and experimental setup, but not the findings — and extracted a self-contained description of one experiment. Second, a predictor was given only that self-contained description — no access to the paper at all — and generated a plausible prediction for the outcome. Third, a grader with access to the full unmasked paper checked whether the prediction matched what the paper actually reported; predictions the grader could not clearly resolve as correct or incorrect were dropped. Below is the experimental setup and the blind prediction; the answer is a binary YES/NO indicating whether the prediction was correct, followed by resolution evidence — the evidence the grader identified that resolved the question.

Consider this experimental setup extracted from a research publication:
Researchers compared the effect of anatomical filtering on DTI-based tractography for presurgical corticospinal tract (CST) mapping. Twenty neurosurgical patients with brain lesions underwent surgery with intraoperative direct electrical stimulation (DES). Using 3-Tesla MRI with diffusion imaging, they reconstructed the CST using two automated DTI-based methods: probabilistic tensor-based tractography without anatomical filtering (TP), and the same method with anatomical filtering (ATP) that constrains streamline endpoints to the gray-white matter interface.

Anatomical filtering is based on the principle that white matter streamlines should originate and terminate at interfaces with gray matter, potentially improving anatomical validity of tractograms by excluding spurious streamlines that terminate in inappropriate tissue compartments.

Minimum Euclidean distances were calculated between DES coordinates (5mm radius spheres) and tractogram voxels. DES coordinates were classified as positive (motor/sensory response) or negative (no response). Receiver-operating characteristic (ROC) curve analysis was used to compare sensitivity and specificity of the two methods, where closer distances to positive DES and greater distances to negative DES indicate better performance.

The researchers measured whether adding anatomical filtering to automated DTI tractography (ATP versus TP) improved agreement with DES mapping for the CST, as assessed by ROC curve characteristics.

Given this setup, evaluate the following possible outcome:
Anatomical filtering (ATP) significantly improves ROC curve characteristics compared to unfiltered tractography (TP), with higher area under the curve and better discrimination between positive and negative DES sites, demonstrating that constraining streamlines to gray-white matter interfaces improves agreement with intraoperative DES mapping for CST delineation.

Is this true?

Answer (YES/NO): NO